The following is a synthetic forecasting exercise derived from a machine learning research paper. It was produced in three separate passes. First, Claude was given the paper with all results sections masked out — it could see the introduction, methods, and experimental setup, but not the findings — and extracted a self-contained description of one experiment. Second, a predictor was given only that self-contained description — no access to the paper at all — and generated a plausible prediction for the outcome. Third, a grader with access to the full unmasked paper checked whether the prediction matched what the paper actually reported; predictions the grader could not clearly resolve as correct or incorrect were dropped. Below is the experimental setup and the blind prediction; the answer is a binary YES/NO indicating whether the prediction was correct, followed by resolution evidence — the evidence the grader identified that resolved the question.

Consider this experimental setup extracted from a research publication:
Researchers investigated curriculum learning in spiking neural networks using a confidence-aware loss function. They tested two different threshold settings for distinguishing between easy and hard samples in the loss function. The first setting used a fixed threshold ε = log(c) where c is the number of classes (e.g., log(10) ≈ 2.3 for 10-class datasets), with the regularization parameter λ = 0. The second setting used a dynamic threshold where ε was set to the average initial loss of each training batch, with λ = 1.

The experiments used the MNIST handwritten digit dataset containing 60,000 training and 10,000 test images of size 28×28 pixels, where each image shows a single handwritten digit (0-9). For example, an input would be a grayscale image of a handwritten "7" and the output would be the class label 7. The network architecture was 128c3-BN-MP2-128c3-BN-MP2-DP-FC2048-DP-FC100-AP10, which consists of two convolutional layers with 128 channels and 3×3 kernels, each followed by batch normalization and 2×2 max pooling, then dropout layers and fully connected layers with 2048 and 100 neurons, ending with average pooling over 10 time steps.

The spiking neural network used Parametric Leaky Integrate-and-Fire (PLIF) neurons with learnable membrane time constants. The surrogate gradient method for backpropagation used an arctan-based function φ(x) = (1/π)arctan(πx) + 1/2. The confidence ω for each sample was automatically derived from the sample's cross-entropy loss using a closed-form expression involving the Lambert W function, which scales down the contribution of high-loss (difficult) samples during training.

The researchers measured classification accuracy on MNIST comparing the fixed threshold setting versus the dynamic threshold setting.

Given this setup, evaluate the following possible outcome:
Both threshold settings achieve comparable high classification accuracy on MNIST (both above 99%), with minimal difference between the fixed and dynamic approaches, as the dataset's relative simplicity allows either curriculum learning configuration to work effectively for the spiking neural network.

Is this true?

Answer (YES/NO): YES